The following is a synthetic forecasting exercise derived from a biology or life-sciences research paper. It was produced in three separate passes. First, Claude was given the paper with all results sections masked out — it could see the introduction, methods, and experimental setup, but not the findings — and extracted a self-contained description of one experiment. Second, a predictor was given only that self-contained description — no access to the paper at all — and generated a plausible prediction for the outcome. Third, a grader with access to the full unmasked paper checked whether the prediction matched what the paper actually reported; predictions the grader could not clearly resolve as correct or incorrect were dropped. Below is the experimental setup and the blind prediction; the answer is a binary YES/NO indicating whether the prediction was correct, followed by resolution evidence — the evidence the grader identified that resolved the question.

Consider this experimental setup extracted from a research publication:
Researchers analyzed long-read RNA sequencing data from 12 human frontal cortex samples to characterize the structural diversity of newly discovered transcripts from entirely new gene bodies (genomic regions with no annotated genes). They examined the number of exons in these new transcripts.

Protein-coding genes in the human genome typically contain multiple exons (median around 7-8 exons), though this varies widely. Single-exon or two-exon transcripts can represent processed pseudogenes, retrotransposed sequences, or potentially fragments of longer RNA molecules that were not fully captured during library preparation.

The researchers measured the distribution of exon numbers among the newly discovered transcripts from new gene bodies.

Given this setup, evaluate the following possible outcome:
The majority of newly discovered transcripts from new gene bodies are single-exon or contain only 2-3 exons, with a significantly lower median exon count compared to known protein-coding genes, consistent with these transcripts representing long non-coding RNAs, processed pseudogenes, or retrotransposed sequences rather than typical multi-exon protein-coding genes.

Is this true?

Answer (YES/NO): NO